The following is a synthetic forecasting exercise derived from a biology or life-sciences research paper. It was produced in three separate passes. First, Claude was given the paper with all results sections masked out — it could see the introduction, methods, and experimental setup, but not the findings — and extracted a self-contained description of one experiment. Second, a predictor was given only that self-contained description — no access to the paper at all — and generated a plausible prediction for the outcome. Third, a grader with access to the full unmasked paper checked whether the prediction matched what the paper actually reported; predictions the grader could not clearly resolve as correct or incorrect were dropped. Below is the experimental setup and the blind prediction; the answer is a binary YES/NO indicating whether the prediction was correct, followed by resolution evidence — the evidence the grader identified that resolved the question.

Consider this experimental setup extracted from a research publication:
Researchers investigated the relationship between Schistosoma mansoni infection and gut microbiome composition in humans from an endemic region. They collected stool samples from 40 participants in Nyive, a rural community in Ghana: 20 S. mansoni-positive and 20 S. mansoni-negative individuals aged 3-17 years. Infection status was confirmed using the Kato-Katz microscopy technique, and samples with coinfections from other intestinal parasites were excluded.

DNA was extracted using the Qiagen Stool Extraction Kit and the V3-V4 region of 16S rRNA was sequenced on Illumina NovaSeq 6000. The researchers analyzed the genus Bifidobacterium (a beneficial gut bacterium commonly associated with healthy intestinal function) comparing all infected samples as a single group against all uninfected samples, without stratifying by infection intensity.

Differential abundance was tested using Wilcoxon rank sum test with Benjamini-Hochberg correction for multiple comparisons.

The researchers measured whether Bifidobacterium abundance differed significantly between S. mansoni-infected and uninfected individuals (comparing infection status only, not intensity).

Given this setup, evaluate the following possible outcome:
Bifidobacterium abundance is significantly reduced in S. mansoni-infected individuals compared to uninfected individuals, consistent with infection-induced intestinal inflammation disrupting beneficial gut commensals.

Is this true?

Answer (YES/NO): NO